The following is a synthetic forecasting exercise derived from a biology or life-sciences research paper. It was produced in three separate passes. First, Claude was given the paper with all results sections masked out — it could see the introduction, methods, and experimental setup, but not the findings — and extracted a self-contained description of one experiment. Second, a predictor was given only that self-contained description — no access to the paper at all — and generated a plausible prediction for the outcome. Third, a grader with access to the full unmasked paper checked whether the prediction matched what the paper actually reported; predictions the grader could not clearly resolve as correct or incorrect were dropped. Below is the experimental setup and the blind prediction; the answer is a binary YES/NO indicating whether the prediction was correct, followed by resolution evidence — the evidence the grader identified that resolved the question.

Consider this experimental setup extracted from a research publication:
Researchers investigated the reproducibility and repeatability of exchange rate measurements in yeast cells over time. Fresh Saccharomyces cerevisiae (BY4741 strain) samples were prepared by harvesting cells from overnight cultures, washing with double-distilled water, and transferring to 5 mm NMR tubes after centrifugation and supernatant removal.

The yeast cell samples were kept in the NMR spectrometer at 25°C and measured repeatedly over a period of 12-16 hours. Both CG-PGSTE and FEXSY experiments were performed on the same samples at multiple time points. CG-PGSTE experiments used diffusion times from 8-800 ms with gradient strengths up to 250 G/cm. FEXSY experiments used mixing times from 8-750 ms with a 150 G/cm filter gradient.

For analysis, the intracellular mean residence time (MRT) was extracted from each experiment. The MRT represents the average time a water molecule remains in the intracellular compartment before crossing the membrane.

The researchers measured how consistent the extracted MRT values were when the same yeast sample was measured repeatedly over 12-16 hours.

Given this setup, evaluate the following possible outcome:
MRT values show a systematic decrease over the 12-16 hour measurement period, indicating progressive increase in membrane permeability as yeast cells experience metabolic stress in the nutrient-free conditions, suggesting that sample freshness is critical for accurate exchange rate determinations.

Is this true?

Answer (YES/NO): NO